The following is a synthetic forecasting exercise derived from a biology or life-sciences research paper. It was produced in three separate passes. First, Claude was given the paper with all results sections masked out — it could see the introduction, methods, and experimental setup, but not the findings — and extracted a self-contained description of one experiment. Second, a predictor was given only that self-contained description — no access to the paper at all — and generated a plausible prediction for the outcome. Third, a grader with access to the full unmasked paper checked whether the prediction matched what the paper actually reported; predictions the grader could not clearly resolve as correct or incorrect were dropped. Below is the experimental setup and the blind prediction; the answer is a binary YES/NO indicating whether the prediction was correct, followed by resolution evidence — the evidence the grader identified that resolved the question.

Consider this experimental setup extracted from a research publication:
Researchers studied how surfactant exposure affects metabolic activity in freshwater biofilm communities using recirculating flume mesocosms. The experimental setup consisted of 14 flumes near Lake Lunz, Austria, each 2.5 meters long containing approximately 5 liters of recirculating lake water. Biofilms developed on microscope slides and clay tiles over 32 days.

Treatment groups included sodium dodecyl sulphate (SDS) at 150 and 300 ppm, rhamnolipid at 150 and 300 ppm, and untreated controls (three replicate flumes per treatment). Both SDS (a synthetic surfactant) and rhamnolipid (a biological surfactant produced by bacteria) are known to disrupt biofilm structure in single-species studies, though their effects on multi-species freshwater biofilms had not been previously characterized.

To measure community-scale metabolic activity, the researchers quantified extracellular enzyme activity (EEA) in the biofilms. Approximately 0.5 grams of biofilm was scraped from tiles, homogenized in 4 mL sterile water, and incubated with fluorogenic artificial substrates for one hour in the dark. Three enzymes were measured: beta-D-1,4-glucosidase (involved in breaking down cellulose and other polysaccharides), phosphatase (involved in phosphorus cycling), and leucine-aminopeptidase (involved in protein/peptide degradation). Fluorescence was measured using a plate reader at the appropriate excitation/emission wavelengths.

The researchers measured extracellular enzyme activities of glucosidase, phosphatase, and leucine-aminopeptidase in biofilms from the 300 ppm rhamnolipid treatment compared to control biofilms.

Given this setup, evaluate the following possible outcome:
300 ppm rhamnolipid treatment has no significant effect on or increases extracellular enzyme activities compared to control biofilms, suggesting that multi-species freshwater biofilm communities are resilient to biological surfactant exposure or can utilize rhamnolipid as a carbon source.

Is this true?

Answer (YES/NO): YES